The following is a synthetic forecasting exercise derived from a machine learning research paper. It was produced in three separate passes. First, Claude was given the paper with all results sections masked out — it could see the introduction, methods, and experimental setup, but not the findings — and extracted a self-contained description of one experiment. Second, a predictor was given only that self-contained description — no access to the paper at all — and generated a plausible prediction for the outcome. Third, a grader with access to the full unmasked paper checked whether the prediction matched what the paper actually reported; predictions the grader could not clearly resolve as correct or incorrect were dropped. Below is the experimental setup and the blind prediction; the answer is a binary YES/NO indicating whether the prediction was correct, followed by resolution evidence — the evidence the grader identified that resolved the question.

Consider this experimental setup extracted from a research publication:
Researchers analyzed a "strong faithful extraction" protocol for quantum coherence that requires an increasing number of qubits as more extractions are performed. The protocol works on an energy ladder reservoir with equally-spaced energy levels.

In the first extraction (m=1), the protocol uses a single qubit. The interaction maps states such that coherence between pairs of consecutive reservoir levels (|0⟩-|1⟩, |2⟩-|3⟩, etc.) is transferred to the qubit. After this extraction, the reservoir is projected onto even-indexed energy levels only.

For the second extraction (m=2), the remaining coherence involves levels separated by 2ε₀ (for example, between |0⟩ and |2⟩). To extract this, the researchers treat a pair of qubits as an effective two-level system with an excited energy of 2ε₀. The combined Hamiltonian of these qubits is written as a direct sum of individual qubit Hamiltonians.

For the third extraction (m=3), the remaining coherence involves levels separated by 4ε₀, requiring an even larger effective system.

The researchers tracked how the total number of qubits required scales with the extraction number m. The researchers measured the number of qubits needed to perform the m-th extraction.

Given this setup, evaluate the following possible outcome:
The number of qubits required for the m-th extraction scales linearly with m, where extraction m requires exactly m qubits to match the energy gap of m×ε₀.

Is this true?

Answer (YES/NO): NO